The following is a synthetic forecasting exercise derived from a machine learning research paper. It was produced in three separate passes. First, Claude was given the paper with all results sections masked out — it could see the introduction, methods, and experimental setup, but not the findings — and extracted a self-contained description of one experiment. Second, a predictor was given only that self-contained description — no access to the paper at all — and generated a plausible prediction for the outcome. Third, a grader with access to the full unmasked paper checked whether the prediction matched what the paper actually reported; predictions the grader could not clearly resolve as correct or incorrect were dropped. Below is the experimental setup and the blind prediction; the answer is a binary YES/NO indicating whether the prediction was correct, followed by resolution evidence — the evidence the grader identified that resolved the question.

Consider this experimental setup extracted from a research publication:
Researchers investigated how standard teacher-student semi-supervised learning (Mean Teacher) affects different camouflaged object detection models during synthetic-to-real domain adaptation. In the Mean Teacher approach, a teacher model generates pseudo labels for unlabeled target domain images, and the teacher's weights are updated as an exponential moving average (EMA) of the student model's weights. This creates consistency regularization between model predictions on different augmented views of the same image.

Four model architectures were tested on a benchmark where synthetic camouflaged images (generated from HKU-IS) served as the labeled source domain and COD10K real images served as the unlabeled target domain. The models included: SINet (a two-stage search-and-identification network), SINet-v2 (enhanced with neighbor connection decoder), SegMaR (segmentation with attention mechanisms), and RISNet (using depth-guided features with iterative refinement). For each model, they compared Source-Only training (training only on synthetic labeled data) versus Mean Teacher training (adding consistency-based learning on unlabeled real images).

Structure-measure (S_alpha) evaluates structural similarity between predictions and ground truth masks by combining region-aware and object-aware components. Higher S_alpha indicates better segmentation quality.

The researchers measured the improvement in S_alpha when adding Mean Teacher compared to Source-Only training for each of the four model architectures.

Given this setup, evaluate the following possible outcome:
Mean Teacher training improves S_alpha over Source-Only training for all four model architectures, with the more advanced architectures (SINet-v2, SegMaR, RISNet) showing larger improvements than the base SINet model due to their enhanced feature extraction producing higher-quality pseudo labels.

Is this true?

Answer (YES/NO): NO